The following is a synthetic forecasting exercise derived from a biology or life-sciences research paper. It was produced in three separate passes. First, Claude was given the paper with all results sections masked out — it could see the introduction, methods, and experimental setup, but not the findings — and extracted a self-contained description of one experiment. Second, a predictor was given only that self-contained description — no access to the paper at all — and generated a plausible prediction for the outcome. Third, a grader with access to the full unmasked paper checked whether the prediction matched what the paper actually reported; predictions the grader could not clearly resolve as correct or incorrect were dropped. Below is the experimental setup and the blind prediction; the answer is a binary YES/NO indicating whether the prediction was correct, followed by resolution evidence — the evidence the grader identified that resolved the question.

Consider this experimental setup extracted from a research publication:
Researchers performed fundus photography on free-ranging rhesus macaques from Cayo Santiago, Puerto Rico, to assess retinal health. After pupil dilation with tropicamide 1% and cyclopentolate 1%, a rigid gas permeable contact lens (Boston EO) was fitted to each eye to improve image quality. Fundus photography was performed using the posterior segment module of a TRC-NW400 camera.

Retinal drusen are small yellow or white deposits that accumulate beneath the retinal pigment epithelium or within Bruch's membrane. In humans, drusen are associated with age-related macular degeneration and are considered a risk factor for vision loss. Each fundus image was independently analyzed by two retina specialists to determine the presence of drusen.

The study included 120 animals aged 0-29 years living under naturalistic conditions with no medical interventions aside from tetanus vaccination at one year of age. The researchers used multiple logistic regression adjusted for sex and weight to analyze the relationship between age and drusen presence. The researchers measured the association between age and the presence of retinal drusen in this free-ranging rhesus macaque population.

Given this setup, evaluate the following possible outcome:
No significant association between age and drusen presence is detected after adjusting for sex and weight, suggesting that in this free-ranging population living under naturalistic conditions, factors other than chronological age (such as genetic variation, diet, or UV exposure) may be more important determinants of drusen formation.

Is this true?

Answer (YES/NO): NO